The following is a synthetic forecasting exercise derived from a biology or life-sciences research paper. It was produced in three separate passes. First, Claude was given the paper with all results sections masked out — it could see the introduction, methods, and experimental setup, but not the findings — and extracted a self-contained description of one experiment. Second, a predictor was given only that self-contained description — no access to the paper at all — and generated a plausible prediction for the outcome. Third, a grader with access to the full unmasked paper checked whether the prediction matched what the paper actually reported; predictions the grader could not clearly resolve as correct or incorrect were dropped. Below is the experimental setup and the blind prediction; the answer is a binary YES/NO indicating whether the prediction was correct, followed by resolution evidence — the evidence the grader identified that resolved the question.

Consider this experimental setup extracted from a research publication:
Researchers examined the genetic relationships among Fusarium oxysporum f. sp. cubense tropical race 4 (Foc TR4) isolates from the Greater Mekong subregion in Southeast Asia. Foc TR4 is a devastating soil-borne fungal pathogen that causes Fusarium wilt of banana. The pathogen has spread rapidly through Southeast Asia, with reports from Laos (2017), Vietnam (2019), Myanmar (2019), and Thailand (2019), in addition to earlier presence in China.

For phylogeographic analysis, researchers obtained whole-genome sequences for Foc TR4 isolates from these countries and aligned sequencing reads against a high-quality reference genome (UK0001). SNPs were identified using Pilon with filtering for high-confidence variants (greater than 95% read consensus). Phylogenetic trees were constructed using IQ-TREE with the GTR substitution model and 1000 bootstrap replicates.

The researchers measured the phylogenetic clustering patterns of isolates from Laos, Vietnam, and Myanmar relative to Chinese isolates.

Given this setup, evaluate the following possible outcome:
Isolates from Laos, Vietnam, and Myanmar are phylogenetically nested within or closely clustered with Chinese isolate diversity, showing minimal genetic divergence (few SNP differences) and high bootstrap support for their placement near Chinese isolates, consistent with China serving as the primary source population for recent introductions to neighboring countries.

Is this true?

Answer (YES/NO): YES